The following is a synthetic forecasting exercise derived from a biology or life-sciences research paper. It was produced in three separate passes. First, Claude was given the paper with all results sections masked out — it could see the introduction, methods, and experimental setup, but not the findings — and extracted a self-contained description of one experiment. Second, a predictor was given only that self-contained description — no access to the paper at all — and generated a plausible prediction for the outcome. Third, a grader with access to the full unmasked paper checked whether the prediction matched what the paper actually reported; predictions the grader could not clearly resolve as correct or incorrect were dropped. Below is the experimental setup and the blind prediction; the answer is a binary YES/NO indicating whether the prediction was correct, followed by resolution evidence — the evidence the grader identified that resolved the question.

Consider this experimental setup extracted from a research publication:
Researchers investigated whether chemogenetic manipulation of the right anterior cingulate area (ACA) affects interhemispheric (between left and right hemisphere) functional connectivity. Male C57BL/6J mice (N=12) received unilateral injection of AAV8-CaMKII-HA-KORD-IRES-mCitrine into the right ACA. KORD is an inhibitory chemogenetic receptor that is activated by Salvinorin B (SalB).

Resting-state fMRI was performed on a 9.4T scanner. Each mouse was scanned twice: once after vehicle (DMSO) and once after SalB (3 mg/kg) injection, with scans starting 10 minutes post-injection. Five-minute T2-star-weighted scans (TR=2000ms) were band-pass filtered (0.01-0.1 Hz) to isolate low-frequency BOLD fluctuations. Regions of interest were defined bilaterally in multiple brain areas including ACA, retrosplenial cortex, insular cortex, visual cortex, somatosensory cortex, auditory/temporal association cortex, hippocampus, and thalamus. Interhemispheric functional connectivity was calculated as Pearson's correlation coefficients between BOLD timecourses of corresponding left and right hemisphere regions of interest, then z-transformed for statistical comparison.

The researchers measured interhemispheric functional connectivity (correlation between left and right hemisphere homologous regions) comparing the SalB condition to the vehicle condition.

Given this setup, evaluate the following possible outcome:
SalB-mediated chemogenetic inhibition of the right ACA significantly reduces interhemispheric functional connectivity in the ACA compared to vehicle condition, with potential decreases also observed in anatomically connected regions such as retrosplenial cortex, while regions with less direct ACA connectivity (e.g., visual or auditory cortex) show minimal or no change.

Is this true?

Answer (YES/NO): NO